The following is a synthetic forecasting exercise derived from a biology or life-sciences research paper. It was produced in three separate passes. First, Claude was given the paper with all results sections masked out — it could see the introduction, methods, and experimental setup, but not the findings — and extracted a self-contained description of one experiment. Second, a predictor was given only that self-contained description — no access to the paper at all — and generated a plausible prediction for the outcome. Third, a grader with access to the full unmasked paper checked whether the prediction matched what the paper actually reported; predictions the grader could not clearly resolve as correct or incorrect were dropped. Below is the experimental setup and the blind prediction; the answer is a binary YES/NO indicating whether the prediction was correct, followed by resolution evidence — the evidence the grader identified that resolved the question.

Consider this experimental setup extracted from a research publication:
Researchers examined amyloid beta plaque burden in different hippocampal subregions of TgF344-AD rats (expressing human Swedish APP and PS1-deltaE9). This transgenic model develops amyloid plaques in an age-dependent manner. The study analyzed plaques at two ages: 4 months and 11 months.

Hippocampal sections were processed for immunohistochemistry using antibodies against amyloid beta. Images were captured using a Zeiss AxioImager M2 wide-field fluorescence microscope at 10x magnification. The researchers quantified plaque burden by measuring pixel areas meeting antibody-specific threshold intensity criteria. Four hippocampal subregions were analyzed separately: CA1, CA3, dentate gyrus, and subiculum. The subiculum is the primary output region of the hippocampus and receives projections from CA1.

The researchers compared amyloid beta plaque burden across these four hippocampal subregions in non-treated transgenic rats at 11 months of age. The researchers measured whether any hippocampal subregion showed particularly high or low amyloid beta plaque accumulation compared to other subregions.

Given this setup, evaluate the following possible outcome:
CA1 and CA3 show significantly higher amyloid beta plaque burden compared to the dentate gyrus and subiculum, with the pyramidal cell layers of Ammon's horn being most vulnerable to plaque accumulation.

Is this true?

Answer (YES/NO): NO